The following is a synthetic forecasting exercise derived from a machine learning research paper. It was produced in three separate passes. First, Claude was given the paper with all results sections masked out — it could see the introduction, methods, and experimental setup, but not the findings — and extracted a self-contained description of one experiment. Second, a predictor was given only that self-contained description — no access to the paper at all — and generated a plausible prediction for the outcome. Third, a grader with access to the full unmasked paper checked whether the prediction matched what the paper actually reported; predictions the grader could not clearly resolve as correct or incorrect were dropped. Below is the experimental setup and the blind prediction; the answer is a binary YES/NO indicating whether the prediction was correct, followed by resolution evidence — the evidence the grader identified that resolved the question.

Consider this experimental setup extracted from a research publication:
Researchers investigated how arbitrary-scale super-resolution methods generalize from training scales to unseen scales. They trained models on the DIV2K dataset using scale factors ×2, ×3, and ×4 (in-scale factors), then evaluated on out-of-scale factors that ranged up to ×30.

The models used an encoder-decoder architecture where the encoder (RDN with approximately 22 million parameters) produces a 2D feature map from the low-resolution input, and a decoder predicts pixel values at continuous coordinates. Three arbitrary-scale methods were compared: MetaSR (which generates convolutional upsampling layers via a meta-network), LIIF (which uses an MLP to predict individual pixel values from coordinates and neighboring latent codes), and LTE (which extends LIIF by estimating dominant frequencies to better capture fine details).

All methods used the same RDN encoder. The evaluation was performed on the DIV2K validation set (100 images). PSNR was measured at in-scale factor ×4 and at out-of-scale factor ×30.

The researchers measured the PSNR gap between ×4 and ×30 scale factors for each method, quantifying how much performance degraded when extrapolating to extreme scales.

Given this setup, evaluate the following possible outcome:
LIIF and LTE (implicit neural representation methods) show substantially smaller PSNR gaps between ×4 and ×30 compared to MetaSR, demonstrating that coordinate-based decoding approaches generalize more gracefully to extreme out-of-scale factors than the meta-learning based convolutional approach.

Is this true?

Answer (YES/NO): NO